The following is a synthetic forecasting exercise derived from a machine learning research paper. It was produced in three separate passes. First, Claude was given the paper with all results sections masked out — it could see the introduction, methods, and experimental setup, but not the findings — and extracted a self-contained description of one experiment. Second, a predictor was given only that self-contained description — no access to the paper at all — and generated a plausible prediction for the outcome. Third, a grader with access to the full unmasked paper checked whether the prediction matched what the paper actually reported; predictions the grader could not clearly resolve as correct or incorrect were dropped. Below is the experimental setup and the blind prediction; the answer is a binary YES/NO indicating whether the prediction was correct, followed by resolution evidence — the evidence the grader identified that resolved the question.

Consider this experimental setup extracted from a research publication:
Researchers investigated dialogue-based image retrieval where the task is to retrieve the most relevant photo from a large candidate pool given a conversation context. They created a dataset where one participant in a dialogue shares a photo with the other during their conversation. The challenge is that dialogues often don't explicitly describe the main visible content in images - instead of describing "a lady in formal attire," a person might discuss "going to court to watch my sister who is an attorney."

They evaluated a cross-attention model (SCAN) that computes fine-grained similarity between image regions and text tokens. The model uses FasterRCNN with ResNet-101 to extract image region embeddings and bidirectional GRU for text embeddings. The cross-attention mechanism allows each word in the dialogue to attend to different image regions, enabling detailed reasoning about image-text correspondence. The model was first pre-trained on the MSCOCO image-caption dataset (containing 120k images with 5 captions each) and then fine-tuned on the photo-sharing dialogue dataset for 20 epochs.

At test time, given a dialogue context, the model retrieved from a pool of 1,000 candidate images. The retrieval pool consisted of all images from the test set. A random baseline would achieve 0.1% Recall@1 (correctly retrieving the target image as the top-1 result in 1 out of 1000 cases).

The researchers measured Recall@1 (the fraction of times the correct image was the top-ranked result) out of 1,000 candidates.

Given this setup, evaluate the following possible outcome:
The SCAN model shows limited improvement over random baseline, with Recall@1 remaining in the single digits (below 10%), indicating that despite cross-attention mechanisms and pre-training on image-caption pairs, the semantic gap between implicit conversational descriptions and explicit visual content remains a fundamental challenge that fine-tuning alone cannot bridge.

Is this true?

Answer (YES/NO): NO